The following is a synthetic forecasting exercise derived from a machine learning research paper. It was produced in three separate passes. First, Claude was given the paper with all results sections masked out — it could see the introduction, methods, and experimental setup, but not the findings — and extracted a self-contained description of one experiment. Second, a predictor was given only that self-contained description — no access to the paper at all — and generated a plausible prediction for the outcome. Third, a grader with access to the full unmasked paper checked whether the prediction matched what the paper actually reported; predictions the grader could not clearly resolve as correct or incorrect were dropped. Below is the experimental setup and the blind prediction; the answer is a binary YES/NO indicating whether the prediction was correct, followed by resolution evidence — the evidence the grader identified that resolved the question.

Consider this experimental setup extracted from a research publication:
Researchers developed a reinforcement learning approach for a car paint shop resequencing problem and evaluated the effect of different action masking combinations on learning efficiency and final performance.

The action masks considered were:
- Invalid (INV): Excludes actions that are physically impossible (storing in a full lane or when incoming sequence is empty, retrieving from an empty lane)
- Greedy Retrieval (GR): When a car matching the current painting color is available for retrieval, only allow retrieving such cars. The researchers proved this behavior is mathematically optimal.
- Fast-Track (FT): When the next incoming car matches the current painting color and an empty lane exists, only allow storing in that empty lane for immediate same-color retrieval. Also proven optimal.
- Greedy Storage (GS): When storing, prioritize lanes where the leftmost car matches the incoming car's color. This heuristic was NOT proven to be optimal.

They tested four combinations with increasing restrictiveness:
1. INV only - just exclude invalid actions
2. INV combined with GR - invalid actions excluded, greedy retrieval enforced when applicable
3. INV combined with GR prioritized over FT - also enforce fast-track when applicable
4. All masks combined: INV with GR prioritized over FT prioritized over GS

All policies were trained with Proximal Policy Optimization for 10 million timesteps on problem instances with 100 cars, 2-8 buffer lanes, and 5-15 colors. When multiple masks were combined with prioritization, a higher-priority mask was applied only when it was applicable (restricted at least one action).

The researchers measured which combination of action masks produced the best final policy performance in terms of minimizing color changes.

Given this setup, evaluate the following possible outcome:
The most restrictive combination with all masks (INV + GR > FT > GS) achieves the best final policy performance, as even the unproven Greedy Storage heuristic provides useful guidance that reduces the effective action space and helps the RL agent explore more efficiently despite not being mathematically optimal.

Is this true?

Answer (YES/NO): YES